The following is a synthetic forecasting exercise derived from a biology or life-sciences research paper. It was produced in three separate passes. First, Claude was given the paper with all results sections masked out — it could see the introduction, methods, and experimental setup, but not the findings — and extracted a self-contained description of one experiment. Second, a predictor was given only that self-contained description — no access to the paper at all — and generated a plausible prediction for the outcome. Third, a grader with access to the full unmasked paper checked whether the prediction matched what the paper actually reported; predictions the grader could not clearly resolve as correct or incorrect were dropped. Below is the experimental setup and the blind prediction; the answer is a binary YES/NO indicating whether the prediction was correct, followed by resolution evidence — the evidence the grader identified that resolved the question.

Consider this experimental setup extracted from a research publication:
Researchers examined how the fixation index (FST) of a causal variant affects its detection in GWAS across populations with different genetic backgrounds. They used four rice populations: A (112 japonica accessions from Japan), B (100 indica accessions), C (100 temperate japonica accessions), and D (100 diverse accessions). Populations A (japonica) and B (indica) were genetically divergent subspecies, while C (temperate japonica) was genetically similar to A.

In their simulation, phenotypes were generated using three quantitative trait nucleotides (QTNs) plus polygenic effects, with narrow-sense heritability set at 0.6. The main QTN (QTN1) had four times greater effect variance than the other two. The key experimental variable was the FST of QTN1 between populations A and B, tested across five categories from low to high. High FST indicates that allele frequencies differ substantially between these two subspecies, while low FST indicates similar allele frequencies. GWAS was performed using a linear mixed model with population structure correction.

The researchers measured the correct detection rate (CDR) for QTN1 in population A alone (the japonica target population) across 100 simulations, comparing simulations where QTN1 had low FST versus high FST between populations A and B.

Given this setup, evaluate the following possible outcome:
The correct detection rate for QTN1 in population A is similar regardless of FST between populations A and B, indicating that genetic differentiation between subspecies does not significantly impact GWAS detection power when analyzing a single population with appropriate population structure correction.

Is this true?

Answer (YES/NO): NO